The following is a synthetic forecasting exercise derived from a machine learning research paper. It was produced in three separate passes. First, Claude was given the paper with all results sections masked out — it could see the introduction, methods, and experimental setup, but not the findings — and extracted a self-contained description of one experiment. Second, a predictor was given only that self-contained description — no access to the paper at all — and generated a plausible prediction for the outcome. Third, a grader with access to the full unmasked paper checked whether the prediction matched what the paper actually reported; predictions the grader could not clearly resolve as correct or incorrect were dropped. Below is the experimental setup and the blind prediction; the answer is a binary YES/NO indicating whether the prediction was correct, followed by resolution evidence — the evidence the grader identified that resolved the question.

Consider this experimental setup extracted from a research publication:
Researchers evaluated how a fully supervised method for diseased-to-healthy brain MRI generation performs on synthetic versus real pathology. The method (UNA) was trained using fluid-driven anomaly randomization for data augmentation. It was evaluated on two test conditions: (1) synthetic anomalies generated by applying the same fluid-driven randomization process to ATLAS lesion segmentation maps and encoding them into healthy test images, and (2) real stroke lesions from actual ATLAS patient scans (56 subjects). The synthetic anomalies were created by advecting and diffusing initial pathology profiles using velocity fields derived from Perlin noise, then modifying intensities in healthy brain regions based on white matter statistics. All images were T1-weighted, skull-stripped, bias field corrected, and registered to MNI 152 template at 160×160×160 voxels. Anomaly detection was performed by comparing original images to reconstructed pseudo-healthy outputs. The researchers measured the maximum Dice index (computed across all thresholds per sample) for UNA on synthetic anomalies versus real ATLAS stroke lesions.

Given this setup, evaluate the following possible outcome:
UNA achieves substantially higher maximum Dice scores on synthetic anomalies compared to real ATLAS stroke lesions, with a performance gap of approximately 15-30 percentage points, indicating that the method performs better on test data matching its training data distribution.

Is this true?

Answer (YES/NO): NO